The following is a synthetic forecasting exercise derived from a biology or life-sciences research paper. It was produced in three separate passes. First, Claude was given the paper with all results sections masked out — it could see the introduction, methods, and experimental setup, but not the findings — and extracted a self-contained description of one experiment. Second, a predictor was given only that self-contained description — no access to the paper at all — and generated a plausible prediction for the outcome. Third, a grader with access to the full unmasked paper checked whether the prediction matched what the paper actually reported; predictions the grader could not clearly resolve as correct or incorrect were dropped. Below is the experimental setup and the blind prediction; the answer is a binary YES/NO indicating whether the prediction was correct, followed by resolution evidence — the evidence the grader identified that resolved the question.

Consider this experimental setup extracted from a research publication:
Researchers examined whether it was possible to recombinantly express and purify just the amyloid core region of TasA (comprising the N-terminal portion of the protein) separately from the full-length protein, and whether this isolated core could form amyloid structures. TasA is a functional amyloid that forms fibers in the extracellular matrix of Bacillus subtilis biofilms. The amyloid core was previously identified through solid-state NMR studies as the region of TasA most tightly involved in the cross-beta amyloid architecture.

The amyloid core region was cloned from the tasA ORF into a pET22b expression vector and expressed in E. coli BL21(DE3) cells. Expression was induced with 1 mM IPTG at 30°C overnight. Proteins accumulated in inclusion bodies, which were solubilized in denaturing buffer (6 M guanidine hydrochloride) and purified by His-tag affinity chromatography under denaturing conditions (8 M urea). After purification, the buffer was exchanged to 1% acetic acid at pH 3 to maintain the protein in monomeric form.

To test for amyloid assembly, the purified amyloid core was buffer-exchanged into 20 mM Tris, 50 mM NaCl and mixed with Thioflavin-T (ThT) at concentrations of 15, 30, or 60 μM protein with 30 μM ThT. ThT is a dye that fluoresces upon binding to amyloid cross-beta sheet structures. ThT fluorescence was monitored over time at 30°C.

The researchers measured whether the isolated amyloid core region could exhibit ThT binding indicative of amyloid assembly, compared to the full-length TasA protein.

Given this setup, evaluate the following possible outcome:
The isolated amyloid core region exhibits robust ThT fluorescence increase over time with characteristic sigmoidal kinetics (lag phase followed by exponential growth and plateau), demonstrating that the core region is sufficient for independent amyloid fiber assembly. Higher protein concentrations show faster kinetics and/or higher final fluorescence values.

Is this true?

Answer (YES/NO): YES